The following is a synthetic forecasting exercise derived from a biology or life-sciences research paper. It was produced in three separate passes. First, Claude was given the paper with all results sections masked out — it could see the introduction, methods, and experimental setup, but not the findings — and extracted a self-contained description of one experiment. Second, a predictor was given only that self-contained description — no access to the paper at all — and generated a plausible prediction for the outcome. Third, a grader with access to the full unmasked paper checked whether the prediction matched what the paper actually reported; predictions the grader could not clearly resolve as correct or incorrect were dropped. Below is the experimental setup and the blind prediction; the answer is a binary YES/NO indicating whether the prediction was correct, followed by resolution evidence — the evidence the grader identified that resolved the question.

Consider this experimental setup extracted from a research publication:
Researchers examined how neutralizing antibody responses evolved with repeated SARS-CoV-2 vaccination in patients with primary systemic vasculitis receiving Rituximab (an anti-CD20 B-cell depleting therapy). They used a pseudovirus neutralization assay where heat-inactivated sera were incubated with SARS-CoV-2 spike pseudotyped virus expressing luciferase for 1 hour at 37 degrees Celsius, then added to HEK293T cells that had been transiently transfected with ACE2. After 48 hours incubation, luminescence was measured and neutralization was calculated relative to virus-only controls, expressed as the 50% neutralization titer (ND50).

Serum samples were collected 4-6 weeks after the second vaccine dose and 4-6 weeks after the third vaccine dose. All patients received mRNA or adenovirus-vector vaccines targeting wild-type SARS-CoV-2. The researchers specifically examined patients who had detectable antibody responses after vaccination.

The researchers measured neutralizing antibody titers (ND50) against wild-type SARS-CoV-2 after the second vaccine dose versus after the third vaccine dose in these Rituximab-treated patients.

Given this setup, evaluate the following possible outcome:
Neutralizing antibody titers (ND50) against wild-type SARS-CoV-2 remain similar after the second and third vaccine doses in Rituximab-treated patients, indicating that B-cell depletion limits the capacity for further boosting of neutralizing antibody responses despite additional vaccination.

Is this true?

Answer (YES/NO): YES